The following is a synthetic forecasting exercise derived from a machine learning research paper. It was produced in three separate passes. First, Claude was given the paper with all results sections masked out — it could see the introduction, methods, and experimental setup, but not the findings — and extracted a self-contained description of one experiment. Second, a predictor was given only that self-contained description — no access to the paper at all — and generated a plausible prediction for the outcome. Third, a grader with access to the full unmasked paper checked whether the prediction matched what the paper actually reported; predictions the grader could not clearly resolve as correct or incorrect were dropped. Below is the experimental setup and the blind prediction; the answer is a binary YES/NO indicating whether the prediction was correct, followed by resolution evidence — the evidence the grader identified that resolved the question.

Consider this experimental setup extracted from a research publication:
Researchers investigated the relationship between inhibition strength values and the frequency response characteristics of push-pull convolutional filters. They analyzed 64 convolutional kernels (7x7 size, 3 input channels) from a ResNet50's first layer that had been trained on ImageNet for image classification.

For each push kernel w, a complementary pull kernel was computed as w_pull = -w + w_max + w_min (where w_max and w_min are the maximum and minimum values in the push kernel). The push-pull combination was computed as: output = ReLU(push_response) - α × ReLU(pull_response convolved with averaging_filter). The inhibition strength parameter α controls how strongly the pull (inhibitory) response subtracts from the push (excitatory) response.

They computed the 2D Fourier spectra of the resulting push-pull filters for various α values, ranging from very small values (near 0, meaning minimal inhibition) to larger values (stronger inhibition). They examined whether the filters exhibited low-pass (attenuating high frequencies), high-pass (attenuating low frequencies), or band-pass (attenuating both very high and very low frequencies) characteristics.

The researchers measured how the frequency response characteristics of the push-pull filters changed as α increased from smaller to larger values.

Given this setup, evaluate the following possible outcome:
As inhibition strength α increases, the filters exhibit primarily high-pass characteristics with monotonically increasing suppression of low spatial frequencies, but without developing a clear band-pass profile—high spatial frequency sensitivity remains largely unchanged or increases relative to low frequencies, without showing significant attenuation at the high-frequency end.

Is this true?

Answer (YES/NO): NO